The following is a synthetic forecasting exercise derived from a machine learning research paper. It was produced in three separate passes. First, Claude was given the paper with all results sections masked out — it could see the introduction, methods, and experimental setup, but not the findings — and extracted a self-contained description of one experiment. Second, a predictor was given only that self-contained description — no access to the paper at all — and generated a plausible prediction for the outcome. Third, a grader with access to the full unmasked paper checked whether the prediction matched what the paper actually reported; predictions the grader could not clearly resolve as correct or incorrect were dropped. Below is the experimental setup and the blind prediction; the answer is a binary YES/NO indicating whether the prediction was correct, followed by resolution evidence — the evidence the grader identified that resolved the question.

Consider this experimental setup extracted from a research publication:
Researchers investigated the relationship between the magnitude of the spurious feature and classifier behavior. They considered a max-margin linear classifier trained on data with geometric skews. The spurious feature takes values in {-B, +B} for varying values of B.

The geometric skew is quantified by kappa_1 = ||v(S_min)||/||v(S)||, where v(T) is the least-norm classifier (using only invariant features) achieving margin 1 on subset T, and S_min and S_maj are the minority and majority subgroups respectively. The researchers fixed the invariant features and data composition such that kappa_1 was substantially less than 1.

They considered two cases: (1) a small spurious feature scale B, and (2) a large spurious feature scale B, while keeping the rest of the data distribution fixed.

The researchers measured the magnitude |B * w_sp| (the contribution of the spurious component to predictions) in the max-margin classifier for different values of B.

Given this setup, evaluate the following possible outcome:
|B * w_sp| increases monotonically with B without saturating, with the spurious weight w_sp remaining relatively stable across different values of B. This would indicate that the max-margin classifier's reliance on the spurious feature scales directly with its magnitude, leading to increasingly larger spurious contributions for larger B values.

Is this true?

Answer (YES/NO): NO